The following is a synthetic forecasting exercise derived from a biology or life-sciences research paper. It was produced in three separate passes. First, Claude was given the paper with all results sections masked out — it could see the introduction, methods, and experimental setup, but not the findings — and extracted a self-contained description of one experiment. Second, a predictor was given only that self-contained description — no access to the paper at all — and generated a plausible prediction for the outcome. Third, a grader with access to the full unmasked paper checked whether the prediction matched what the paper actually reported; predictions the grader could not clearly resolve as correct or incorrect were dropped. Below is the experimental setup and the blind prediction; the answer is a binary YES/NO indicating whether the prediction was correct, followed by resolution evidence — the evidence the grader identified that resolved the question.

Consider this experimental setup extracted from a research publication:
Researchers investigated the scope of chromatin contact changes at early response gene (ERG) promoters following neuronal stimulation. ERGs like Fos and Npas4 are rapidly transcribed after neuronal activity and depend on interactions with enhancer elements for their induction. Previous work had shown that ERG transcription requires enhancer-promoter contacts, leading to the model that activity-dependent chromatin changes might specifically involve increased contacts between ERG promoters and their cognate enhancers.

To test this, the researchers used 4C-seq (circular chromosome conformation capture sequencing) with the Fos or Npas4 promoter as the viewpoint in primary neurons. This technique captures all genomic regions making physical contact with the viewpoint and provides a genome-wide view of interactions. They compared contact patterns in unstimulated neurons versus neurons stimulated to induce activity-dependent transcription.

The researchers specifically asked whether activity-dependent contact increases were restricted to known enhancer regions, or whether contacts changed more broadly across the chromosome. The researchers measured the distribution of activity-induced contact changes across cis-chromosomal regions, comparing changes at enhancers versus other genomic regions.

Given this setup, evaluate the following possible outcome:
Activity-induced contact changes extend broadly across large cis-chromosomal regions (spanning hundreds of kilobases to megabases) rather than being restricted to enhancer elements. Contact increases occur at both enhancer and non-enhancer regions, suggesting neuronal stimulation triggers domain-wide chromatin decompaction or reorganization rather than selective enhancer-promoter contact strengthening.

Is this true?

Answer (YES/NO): YES